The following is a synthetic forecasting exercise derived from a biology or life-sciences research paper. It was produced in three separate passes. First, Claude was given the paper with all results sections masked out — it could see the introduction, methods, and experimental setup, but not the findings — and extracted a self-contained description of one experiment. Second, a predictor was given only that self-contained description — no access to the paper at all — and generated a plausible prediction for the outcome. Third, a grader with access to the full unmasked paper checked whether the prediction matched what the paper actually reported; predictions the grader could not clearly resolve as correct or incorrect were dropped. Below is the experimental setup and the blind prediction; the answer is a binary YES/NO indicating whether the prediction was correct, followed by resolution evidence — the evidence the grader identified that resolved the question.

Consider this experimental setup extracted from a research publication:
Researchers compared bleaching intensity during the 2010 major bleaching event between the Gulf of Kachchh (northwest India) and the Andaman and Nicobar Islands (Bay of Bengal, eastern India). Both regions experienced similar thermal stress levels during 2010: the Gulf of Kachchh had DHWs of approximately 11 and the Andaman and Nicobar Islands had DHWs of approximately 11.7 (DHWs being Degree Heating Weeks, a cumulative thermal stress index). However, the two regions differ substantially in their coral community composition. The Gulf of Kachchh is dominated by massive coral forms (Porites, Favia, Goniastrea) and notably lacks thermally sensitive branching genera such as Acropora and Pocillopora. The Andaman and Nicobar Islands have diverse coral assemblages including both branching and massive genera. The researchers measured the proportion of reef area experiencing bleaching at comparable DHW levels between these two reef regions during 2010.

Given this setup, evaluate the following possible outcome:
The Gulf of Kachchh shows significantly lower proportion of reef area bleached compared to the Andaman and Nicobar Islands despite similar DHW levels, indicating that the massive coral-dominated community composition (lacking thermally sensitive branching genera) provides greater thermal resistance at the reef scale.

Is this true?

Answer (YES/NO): NO